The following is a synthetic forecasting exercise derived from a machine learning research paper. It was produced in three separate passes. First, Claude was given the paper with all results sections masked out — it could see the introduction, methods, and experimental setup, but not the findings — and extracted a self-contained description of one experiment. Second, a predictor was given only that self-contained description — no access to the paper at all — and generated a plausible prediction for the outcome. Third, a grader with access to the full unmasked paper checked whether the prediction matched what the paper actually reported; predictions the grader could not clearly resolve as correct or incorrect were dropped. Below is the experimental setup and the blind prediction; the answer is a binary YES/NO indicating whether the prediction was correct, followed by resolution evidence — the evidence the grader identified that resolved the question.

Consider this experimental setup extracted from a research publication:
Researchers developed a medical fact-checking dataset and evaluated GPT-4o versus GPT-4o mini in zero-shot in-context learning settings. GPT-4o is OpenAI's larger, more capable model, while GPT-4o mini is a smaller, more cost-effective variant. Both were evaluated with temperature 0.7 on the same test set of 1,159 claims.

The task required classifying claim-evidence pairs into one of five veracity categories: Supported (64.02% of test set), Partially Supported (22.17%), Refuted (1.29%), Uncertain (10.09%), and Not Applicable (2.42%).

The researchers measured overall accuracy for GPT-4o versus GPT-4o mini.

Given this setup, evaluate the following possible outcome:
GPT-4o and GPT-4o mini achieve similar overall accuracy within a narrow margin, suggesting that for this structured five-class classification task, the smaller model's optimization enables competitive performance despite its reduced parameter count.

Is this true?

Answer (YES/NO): NO